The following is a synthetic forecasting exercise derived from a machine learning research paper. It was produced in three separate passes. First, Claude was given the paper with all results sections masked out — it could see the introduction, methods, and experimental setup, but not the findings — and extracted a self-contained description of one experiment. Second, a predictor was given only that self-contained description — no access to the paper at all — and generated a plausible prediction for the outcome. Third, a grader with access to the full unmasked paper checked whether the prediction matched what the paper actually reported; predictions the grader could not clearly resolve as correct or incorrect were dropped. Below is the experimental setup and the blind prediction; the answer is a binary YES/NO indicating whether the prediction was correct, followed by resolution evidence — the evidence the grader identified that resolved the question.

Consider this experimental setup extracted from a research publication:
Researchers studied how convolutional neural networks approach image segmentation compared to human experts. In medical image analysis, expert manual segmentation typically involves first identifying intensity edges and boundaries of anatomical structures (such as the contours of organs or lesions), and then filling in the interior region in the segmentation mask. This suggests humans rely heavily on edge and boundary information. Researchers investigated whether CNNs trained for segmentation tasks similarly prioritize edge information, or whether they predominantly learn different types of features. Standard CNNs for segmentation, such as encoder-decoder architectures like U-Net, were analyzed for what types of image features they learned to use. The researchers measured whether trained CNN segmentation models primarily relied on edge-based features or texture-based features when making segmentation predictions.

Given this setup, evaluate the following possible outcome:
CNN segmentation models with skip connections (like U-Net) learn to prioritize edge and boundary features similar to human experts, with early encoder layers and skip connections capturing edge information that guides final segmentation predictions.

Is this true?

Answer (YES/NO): NO